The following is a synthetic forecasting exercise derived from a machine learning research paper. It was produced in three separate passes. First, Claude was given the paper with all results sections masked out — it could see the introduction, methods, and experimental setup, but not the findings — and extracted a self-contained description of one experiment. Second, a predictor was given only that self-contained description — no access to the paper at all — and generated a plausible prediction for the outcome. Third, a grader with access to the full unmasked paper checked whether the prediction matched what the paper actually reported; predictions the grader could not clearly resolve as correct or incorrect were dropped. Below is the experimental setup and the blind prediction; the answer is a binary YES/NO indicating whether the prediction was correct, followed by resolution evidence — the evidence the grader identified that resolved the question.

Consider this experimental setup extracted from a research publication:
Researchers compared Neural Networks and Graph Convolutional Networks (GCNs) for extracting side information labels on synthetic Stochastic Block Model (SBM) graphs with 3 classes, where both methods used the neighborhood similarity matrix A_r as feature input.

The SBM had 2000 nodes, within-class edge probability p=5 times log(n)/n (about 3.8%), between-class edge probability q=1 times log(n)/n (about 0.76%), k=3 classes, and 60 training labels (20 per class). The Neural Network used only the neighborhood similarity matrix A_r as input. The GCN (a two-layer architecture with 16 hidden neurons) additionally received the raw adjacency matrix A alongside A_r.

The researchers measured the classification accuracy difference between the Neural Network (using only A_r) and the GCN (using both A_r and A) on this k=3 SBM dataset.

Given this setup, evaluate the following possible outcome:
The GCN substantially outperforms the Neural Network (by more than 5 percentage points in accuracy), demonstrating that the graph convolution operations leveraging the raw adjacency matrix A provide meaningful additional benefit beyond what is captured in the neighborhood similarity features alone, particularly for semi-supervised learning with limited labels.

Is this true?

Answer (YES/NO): NO